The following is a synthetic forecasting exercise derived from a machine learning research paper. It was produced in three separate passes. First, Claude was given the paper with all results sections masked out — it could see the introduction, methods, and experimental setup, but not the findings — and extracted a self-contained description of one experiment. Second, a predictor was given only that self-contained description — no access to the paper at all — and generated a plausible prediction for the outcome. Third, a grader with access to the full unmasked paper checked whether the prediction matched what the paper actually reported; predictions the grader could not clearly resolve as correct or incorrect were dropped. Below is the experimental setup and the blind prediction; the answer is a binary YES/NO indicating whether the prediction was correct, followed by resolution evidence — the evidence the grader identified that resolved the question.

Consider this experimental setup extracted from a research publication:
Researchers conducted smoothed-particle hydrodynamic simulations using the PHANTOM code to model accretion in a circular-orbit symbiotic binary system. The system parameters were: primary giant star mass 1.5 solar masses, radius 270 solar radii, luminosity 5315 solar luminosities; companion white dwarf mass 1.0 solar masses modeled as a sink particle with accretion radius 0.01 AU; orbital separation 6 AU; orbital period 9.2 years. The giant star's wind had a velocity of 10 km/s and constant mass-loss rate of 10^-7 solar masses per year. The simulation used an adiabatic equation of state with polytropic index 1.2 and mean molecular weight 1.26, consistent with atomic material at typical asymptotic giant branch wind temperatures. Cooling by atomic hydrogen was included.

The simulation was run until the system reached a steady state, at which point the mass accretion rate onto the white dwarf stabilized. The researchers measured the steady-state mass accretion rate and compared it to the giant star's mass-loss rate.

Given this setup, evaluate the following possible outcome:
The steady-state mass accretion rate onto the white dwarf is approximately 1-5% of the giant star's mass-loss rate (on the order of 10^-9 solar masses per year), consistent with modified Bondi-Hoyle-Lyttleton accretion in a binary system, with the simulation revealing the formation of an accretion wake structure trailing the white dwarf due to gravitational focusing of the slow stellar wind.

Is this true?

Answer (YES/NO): NO